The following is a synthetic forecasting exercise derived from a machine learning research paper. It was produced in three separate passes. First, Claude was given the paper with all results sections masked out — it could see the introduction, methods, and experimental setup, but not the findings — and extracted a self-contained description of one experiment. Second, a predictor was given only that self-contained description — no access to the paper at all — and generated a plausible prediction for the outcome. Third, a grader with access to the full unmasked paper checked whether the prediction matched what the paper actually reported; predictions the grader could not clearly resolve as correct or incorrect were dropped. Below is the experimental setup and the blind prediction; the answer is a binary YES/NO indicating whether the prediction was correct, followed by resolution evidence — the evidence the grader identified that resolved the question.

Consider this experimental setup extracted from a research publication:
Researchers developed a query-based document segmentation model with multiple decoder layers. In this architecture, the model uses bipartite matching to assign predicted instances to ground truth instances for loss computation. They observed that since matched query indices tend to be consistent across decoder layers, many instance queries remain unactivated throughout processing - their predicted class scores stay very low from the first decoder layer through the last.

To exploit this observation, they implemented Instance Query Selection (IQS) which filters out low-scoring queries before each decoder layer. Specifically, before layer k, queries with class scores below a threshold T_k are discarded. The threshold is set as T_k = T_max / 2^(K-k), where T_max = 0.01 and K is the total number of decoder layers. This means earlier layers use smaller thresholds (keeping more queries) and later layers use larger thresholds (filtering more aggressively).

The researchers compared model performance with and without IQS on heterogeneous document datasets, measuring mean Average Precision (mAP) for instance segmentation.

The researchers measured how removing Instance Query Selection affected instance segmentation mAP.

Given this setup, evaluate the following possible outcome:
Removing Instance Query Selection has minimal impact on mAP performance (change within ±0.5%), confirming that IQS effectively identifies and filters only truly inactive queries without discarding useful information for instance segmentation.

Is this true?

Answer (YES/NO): NO